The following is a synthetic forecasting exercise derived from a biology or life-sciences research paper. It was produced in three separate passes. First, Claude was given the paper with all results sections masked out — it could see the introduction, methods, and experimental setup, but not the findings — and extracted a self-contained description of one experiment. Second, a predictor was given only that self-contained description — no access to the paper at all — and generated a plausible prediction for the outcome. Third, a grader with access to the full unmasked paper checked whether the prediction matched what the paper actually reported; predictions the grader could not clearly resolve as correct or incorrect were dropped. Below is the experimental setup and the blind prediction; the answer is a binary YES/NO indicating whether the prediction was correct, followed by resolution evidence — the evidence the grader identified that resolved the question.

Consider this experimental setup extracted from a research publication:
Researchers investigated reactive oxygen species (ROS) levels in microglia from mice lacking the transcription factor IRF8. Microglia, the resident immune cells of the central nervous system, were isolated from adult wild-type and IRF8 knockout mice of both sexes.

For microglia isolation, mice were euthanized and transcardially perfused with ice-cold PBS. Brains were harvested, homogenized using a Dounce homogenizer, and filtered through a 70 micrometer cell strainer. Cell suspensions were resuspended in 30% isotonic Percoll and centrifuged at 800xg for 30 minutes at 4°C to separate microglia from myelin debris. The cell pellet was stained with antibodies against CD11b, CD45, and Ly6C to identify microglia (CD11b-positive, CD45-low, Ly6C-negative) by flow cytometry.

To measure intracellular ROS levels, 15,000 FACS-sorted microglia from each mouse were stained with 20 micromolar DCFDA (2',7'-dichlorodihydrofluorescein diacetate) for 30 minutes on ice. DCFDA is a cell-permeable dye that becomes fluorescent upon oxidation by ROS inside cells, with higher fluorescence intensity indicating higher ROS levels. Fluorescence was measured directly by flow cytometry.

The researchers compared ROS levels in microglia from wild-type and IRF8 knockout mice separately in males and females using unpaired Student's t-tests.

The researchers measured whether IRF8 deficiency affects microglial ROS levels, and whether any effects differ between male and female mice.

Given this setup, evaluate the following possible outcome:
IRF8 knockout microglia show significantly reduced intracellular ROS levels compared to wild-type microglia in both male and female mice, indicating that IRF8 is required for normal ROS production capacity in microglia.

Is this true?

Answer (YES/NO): NO